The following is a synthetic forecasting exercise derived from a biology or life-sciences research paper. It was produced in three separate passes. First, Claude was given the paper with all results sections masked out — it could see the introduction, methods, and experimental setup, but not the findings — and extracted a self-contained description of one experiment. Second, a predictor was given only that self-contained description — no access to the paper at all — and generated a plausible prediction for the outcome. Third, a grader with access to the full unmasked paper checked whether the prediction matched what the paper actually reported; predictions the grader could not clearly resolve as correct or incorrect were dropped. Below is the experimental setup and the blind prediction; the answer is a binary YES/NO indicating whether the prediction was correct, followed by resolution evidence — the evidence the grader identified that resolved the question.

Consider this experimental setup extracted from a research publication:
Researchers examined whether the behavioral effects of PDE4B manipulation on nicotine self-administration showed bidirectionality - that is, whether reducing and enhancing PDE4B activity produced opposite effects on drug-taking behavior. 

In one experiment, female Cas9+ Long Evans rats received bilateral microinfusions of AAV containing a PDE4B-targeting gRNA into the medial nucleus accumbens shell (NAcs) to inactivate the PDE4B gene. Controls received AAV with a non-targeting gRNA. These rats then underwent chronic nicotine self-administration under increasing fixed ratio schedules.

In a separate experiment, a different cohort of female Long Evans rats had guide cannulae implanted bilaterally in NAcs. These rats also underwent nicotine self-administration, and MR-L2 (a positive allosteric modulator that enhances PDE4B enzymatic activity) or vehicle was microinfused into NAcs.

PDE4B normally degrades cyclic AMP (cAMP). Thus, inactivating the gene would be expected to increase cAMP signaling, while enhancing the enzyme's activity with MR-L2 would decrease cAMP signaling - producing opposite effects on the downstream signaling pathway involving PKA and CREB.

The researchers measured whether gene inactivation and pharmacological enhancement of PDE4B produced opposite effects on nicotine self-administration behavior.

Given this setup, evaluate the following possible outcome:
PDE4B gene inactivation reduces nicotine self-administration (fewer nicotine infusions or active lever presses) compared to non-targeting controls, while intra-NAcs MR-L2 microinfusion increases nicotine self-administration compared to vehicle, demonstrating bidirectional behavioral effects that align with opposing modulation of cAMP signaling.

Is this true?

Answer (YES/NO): NO